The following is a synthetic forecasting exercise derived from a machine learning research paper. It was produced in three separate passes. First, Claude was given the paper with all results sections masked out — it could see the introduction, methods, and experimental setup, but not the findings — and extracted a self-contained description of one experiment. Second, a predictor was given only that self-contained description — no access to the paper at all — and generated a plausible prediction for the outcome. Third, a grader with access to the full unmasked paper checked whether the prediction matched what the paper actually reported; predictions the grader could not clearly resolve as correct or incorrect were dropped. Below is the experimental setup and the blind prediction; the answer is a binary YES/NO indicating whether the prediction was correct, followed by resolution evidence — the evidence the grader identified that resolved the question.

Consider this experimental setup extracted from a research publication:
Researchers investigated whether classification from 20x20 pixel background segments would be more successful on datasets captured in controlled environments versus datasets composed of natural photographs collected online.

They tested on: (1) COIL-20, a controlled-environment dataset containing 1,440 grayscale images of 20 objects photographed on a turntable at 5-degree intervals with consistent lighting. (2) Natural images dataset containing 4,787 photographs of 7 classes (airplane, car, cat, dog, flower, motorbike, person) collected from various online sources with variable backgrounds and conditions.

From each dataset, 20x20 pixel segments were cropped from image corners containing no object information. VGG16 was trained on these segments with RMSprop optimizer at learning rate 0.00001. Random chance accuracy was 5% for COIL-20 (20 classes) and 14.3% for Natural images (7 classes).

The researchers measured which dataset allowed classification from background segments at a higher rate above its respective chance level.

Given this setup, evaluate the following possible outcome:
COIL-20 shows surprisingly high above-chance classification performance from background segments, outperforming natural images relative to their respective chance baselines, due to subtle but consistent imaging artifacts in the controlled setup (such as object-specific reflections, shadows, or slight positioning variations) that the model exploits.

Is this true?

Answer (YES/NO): YES